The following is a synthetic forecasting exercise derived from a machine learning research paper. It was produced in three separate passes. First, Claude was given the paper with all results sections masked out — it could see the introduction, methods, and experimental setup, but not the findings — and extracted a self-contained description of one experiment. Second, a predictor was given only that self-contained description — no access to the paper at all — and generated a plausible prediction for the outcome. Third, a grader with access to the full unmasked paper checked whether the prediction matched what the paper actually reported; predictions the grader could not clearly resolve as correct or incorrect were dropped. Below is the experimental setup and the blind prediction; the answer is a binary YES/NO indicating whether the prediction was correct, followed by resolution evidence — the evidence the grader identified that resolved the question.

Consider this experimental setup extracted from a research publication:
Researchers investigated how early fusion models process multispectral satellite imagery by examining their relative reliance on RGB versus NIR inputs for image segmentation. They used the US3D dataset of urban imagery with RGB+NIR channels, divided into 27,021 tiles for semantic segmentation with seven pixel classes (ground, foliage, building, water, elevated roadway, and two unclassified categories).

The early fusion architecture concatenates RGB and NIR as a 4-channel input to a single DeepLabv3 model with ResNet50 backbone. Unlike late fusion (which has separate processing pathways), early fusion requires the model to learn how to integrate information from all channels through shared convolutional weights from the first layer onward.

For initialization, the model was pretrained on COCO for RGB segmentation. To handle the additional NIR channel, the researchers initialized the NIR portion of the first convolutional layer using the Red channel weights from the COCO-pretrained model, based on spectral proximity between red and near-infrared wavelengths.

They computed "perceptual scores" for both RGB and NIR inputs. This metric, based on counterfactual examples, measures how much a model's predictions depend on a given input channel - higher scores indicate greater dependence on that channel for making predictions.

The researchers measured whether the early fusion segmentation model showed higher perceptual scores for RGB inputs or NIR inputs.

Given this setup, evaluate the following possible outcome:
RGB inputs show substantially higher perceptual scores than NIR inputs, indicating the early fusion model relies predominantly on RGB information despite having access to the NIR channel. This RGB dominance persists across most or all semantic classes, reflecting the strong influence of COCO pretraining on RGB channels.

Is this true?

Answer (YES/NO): YES